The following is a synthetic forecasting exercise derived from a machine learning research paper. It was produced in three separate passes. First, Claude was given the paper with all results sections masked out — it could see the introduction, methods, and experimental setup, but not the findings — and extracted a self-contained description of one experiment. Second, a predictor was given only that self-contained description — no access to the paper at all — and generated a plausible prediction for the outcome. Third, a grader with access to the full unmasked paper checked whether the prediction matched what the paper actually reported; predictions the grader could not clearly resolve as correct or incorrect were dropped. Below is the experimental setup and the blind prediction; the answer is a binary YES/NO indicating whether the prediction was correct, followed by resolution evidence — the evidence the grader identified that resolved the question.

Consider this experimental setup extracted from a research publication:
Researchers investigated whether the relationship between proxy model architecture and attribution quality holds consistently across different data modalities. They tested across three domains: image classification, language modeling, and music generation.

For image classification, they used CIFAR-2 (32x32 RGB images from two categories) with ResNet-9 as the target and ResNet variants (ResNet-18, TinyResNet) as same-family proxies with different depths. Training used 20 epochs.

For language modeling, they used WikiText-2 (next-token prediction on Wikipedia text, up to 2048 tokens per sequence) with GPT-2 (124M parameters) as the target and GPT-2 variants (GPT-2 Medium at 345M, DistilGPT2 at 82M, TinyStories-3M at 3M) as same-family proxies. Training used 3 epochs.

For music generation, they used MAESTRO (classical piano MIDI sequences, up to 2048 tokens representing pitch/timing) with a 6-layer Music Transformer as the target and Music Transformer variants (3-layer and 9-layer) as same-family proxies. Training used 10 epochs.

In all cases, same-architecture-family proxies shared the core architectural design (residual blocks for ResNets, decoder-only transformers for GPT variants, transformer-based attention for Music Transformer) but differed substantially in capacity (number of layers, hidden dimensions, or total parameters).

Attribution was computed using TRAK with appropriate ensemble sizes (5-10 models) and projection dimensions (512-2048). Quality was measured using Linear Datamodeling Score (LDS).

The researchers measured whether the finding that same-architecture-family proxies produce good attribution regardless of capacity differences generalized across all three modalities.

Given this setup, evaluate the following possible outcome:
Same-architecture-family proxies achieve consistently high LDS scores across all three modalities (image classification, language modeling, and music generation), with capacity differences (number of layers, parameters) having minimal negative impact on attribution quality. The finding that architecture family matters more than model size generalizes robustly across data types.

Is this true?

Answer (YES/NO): NO